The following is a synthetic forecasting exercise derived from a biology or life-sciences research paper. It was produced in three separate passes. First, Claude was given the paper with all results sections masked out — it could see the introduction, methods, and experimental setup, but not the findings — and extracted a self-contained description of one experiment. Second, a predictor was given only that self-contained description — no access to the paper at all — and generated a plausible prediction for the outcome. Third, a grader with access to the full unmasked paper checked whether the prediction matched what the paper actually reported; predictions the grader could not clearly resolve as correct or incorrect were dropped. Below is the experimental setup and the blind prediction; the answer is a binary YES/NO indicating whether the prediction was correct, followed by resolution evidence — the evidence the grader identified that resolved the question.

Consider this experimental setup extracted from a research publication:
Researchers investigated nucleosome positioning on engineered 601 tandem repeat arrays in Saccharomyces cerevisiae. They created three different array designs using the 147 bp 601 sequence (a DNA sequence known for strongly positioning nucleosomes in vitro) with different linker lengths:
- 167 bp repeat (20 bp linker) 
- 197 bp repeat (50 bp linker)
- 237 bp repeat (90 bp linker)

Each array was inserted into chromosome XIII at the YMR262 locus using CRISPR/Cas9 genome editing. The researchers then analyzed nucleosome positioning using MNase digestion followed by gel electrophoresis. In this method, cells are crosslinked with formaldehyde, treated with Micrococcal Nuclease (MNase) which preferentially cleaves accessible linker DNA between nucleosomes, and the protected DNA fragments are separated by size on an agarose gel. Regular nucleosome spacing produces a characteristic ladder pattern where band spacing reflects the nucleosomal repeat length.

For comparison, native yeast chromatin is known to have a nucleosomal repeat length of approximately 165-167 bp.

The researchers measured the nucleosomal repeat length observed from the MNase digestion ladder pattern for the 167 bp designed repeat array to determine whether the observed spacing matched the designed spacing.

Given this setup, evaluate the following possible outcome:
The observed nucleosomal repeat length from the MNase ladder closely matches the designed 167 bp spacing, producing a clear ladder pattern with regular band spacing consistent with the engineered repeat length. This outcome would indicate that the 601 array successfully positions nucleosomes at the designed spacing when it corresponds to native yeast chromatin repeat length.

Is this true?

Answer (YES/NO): NO